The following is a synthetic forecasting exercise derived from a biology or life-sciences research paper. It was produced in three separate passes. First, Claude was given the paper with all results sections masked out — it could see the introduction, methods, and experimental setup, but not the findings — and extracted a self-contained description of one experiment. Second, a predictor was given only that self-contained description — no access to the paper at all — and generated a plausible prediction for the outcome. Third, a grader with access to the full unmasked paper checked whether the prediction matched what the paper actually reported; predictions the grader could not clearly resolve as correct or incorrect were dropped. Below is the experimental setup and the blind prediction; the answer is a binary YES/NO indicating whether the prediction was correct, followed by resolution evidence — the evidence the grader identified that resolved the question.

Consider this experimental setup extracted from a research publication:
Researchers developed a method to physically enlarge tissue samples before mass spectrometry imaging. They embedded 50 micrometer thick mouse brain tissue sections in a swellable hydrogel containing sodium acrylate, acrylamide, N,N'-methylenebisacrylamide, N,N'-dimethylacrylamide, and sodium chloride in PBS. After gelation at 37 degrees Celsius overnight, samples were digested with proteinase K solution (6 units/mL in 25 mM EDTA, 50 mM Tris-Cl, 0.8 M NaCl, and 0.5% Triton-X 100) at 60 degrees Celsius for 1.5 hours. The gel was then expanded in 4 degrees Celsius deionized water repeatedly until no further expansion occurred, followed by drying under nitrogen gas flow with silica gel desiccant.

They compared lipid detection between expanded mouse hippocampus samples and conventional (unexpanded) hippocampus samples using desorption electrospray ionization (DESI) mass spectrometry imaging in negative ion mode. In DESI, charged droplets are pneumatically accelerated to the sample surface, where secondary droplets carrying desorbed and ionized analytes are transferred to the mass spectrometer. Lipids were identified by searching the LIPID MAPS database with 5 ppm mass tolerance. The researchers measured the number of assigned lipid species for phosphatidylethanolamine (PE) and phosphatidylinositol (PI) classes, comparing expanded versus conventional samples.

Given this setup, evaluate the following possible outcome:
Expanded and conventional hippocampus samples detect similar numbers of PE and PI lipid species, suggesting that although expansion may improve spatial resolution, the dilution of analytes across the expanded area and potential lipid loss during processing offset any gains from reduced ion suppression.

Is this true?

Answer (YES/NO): NO